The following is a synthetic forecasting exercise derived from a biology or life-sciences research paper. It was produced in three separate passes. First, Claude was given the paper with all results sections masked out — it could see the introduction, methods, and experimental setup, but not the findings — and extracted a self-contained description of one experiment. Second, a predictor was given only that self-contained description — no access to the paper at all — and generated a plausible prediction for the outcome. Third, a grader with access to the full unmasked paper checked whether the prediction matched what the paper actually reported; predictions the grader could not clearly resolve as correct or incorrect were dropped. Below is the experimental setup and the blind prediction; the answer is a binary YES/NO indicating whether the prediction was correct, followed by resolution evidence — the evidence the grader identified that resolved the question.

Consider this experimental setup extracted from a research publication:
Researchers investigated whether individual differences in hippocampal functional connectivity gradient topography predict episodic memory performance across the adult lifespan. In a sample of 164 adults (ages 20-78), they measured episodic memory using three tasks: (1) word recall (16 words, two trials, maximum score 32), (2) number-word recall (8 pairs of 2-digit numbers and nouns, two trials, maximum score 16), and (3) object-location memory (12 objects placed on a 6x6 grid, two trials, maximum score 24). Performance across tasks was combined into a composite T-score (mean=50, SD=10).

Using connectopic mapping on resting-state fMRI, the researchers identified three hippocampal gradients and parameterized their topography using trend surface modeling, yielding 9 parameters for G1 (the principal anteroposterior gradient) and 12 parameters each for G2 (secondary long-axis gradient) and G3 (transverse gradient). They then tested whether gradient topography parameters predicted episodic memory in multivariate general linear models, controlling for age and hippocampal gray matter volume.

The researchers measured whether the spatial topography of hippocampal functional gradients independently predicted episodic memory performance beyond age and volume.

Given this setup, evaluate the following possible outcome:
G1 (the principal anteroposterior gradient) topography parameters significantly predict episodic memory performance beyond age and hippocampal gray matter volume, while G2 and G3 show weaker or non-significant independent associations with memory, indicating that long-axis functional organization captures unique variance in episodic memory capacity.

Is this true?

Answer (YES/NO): NO